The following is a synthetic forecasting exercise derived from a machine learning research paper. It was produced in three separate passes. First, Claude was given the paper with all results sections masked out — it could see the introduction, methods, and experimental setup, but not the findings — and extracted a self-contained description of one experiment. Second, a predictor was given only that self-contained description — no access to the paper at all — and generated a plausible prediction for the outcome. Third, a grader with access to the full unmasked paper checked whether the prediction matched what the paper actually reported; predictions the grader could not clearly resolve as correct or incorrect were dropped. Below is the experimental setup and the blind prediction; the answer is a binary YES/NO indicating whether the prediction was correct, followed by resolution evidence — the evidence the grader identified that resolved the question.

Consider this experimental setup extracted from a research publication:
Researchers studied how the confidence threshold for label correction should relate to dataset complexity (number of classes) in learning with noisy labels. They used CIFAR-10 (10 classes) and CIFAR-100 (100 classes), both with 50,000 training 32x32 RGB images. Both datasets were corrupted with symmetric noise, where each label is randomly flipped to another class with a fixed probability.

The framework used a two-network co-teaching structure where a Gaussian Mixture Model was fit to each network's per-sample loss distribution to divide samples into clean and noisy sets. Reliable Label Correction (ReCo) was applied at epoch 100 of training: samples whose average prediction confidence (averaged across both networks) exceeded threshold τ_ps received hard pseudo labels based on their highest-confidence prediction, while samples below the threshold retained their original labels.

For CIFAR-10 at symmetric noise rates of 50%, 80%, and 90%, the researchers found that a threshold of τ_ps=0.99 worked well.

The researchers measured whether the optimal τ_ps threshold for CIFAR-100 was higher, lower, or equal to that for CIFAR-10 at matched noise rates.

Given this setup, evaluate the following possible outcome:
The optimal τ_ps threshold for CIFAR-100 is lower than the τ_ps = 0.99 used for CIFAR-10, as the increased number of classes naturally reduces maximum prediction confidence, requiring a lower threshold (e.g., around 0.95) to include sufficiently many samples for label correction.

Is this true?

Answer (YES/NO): YES